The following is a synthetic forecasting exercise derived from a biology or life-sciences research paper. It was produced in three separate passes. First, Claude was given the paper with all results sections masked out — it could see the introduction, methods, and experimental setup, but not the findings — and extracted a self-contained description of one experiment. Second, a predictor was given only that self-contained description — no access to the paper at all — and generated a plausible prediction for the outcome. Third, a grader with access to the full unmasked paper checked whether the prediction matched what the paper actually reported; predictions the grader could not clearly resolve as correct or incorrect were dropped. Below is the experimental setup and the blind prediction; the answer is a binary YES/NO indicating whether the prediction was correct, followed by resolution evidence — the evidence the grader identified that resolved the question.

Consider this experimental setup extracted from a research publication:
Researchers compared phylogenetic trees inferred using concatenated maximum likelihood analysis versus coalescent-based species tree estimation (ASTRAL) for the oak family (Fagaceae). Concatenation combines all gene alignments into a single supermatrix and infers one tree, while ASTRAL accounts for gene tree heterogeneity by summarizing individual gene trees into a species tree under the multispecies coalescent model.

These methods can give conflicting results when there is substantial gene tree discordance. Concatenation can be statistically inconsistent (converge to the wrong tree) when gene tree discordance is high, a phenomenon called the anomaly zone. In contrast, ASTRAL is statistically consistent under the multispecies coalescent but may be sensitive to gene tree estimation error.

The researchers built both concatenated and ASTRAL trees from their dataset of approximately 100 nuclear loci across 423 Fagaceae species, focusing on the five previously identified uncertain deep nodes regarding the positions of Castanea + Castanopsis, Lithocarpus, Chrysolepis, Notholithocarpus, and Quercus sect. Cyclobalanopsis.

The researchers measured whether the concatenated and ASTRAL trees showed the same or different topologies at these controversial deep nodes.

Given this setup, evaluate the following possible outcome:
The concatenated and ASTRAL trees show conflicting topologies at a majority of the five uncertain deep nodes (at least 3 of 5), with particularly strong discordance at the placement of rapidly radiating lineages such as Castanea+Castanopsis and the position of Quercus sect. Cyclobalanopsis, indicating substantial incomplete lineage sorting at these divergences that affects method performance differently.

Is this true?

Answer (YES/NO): NO